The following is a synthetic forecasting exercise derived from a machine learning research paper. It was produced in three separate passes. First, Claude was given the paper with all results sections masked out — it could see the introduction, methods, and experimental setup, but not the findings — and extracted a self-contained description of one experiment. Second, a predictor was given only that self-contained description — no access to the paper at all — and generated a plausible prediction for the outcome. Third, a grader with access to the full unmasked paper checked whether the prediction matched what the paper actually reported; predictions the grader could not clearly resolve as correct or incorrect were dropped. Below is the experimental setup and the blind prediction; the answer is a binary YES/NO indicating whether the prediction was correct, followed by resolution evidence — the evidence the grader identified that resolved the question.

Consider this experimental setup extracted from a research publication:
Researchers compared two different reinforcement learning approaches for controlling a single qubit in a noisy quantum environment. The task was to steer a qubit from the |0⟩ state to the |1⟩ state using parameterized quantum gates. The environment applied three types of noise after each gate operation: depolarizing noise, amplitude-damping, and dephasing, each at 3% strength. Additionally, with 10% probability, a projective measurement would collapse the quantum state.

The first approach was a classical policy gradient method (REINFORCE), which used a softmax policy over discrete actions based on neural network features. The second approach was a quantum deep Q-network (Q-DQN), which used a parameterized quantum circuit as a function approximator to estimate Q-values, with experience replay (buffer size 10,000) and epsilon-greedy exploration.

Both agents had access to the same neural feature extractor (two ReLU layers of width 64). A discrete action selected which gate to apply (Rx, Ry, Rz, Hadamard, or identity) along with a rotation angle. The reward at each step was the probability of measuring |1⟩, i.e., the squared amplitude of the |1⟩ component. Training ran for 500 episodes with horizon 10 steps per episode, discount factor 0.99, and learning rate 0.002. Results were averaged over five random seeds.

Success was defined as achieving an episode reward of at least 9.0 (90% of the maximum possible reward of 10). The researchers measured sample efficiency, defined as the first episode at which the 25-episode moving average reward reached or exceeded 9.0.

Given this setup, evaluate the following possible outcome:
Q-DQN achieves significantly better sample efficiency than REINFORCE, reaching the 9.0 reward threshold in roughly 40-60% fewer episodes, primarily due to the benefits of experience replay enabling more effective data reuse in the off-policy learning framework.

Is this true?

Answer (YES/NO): NO